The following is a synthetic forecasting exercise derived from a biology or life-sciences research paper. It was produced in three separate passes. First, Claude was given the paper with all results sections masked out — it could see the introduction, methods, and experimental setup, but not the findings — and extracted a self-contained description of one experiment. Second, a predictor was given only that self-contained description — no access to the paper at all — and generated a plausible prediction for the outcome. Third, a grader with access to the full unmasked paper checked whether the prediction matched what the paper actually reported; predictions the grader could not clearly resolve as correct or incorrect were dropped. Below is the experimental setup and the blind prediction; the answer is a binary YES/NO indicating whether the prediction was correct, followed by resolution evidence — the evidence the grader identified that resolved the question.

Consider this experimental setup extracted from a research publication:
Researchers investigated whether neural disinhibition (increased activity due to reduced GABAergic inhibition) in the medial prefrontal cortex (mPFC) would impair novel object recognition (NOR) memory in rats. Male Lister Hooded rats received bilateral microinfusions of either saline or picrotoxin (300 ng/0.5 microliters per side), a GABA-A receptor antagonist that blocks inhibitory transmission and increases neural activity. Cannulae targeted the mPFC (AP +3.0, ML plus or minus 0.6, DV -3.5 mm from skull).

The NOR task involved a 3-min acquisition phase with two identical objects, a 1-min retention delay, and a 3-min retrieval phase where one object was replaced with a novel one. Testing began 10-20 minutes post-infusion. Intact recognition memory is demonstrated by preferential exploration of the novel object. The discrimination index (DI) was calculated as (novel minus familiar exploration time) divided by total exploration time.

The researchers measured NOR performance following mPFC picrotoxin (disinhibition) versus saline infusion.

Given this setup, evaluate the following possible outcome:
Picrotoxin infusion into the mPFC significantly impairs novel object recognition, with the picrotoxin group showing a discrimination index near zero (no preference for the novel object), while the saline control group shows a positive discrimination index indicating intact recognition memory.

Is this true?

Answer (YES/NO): NO